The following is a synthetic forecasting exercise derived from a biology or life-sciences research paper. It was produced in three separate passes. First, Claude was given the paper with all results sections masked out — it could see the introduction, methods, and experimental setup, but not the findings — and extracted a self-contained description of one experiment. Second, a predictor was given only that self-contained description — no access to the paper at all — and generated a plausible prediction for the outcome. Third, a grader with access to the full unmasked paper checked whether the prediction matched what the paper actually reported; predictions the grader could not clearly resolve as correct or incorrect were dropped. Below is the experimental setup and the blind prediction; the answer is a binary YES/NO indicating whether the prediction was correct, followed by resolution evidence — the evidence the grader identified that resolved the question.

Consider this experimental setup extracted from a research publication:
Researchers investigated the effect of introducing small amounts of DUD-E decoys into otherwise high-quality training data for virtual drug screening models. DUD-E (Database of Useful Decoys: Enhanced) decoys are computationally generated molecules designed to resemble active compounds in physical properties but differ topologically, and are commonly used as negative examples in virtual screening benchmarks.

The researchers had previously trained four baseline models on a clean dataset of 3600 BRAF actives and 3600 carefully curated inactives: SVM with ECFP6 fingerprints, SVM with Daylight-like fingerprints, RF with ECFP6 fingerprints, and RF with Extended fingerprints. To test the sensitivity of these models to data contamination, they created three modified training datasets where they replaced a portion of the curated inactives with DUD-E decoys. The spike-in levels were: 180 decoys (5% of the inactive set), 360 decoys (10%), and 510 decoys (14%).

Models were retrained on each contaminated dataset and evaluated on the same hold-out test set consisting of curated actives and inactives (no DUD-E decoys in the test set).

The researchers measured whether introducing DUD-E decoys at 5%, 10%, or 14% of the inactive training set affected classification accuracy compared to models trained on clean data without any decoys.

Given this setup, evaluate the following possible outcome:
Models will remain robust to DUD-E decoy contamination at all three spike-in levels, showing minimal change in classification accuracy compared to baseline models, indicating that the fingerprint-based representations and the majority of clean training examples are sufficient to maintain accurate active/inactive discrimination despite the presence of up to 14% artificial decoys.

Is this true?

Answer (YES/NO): YES